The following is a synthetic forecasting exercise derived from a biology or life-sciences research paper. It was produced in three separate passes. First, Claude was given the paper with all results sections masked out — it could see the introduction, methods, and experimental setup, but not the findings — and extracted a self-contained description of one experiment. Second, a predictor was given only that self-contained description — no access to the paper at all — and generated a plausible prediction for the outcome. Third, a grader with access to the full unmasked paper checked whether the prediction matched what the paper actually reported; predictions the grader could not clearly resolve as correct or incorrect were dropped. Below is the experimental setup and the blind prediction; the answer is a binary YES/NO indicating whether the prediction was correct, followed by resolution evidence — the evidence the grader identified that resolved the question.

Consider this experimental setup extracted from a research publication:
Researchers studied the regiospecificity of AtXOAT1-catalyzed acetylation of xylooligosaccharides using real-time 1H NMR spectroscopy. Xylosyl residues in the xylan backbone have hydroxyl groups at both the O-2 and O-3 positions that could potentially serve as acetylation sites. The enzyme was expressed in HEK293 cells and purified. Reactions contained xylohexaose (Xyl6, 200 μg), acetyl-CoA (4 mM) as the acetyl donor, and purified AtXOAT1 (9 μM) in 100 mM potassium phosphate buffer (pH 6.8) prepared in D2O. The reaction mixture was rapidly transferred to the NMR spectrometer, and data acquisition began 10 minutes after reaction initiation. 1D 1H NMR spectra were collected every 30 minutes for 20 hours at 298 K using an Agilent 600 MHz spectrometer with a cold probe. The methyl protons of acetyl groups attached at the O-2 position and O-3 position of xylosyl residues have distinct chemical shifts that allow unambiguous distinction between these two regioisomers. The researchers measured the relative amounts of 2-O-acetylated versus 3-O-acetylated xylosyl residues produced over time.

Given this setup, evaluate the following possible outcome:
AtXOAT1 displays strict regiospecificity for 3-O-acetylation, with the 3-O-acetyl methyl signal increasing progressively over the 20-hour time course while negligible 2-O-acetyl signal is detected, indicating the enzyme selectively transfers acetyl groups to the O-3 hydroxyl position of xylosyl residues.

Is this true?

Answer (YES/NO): NO